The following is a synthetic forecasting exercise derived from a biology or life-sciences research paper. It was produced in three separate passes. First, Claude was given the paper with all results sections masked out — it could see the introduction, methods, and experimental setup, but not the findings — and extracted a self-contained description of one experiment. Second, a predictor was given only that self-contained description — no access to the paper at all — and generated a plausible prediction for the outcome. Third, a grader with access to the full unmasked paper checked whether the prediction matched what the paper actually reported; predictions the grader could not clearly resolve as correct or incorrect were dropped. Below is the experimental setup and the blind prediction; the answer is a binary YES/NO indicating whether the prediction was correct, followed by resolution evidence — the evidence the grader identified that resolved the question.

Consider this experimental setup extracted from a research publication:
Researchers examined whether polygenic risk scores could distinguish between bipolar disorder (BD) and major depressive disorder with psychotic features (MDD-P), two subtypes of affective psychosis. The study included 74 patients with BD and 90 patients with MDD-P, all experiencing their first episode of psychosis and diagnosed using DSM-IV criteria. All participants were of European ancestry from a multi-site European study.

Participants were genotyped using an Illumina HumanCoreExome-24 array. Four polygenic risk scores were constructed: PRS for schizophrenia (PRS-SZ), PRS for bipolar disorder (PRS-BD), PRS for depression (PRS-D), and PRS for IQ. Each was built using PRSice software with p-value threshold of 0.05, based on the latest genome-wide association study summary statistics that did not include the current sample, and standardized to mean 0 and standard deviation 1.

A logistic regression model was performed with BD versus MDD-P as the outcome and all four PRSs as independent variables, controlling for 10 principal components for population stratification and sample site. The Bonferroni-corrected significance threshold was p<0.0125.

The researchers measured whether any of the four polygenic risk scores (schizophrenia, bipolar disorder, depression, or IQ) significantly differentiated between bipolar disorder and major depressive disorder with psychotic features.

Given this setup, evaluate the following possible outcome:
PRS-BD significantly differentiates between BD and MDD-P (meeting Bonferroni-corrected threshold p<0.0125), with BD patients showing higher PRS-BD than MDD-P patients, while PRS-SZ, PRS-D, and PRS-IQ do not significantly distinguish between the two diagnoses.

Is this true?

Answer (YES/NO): NO